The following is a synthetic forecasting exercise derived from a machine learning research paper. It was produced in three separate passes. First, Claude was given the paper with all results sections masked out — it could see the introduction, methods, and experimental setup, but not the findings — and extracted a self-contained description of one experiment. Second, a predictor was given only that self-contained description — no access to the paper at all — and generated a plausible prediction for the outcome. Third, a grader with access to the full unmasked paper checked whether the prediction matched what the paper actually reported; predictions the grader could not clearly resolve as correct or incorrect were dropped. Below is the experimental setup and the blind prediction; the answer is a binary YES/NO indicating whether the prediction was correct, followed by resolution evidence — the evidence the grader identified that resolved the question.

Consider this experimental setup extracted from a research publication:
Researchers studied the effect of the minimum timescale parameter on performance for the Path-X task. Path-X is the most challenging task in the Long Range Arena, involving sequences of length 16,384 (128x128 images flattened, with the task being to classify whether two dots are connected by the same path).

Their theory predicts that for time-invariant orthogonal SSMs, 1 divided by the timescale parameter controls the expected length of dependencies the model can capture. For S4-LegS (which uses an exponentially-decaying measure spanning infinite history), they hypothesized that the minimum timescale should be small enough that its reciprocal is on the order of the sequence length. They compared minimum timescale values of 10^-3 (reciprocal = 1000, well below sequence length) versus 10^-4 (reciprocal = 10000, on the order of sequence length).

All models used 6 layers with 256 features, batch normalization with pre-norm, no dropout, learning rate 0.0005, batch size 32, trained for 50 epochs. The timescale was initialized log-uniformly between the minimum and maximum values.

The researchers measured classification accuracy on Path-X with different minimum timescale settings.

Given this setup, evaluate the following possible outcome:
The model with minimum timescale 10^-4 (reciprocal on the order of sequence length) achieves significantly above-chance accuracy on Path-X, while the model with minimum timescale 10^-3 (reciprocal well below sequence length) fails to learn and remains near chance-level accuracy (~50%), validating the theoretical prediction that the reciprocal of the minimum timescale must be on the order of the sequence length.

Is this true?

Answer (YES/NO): NO